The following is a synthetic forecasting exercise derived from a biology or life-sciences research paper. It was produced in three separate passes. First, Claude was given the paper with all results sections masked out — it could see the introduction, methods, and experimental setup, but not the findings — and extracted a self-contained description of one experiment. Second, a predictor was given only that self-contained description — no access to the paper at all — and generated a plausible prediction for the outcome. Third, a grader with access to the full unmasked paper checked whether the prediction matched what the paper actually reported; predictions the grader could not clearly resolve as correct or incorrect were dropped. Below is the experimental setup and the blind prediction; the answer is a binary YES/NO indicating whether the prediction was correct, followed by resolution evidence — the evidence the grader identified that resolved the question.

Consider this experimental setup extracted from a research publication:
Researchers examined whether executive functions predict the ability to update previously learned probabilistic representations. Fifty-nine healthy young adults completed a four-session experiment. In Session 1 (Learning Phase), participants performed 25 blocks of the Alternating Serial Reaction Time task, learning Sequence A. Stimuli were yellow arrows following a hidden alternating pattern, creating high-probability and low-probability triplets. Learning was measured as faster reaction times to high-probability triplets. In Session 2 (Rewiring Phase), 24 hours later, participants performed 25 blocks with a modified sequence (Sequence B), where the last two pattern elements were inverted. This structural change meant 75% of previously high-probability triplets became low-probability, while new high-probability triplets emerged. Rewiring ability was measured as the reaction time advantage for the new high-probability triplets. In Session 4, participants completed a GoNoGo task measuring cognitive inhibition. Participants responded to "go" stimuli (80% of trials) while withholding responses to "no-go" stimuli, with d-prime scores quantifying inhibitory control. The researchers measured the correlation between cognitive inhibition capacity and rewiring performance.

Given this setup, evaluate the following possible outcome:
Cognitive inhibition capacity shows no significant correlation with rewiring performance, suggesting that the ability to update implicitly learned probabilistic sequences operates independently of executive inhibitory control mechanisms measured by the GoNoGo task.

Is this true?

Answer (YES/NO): NO